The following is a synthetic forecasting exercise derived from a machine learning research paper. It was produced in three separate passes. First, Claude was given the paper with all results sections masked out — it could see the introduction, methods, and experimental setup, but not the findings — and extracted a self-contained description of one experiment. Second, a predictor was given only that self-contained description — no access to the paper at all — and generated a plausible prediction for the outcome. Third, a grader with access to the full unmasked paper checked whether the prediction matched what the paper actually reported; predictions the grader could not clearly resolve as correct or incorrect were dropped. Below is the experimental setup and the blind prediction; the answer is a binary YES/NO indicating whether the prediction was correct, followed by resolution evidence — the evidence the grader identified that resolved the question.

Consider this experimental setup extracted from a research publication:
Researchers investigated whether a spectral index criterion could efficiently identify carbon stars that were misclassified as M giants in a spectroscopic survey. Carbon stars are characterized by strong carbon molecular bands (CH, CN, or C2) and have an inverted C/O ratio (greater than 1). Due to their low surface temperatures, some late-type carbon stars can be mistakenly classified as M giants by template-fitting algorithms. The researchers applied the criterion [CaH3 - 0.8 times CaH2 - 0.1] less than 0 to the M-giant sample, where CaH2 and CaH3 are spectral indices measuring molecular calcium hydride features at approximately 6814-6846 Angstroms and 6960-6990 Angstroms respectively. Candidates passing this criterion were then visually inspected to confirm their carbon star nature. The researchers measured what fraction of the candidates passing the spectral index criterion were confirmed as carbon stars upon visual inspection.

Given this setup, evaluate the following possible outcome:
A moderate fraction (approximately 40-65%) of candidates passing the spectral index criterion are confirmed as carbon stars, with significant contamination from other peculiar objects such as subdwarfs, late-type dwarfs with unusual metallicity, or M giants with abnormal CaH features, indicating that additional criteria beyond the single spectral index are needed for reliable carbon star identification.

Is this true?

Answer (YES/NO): NO